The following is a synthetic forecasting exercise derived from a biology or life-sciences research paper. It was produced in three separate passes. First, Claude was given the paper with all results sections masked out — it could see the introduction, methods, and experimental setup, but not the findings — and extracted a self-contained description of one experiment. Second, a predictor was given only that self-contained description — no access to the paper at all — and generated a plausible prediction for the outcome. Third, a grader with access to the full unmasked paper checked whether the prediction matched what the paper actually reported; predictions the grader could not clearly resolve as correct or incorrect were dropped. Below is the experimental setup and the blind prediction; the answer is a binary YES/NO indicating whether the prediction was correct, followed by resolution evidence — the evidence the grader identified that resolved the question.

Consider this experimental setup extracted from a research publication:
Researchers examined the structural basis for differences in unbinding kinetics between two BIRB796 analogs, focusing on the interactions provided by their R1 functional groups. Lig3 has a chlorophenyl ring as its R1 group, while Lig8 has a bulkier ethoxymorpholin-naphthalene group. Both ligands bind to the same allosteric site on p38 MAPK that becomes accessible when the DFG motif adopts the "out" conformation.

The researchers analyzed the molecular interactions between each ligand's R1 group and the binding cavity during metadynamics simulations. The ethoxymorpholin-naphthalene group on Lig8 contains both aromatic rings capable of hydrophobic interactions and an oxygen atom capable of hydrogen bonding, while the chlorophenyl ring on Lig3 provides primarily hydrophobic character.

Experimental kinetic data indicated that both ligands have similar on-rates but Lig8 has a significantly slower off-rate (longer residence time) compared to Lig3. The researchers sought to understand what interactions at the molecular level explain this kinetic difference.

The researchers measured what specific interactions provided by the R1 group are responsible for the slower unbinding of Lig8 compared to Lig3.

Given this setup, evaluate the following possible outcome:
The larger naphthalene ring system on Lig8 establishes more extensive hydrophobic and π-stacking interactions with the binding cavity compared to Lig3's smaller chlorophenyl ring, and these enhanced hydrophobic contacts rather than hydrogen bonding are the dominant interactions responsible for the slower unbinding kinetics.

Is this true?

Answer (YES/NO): NO